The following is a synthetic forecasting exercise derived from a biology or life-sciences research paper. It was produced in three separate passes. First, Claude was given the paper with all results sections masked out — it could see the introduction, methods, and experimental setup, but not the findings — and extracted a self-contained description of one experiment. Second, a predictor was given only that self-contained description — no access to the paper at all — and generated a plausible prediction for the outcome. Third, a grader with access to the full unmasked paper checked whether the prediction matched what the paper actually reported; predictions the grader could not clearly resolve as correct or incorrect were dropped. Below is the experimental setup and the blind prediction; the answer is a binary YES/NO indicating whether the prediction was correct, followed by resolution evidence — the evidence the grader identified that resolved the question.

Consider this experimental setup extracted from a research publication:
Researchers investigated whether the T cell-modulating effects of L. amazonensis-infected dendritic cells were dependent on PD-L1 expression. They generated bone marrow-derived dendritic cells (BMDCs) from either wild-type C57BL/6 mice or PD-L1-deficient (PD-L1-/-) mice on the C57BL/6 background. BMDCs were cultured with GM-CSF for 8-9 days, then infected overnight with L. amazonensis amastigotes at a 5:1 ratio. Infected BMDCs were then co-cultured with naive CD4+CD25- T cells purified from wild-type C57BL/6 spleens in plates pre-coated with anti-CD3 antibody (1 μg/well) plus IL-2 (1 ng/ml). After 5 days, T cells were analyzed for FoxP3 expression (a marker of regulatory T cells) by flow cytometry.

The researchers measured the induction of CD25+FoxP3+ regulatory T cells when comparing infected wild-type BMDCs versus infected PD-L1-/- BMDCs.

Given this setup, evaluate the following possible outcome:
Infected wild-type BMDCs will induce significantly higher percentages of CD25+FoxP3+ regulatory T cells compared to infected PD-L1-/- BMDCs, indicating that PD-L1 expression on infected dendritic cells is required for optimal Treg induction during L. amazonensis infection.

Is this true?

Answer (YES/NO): YES